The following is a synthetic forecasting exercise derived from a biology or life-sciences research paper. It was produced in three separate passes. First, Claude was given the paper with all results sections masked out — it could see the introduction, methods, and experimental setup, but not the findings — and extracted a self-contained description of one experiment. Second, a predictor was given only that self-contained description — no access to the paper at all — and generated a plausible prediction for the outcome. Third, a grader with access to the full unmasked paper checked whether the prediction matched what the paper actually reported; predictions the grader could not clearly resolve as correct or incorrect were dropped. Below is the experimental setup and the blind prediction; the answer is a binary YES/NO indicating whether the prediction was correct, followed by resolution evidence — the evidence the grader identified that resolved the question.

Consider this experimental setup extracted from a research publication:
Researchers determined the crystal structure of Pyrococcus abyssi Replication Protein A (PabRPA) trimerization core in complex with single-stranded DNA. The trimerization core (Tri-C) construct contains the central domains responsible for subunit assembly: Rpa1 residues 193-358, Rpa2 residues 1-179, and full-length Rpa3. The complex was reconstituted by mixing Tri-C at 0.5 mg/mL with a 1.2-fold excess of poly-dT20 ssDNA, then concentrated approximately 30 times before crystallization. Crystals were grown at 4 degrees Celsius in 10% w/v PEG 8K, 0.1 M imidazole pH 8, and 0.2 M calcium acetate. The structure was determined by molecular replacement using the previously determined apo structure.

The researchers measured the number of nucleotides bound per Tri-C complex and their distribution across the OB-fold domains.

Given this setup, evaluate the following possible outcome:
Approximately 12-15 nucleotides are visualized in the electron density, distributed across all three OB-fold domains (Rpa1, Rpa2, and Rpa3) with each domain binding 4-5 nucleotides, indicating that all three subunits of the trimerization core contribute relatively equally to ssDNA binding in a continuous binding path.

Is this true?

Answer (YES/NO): NO